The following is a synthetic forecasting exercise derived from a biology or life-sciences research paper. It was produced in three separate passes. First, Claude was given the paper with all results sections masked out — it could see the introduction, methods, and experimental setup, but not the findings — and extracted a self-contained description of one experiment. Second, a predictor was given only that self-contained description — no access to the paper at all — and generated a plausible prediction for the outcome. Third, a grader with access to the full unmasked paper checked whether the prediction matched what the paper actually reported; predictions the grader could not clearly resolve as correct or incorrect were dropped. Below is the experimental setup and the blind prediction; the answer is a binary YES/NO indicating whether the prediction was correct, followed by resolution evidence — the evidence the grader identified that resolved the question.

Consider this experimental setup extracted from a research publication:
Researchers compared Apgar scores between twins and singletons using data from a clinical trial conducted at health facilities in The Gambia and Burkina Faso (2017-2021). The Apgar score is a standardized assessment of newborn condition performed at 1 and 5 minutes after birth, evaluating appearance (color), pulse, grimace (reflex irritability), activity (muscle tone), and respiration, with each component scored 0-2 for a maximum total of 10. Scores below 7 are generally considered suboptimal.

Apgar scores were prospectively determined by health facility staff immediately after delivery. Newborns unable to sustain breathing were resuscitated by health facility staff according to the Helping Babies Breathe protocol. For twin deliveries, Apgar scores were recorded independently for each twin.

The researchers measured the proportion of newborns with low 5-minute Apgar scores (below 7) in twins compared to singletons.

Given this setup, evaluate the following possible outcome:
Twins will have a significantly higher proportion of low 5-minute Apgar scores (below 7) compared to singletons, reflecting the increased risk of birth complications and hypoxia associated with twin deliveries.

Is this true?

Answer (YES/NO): YES